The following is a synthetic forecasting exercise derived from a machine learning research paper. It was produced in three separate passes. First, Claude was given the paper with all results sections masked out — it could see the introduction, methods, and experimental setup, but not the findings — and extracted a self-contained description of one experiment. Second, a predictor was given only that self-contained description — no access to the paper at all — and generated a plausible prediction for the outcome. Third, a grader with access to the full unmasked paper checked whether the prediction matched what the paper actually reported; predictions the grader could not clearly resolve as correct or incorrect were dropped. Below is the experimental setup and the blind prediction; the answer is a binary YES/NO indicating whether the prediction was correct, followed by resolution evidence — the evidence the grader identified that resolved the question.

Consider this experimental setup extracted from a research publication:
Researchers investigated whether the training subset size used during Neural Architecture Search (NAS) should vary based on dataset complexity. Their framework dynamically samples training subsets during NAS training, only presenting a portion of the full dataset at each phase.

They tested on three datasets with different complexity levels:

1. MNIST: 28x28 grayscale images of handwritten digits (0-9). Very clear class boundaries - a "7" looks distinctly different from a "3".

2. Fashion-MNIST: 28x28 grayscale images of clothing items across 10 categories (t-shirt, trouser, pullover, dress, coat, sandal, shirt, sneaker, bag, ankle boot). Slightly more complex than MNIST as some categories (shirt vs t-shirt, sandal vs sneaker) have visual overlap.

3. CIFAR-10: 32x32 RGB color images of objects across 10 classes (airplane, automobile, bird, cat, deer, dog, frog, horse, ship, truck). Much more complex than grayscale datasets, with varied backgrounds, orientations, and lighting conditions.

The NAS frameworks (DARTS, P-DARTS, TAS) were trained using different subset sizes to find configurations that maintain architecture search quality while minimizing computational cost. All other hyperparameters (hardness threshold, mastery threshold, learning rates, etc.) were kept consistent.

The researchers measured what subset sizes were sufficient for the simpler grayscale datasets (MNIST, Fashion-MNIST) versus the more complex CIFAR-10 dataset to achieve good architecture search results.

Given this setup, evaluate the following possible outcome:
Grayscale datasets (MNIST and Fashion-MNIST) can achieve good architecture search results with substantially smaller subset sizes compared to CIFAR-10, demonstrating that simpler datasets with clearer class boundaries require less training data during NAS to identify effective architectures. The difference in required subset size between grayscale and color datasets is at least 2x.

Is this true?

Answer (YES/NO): YES